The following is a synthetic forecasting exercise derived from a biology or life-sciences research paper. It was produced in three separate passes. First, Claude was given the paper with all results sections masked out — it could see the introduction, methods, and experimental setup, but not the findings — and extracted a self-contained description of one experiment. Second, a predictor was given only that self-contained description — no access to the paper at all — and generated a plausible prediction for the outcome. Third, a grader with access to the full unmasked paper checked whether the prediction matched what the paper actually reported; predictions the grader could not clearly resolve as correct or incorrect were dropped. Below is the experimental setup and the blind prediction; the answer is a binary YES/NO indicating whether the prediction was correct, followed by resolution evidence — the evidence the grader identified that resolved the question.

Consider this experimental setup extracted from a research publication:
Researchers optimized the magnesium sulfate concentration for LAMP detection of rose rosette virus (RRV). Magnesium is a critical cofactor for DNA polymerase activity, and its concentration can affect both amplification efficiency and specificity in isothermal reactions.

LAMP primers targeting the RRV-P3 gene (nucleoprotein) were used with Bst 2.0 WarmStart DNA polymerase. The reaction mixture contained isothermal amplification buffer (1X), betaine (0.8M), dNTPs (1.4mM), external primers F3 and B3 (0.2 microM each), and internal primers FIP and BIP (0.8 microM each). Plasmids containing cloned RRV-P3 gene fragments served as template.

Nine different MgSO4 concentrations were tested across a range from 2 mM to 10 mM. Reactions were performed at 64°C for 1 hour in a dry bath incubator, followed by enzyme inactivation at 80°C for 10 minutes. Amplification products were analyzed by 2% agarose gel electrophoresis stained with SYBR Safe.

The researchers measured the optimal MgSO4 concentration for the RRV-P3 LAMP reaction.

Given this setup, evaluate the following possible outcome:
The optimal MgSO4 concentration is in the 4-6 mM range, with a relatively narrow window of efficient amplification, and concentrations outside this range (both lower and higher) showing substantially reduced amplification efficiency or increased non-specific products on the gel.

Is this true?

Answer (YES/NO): NO